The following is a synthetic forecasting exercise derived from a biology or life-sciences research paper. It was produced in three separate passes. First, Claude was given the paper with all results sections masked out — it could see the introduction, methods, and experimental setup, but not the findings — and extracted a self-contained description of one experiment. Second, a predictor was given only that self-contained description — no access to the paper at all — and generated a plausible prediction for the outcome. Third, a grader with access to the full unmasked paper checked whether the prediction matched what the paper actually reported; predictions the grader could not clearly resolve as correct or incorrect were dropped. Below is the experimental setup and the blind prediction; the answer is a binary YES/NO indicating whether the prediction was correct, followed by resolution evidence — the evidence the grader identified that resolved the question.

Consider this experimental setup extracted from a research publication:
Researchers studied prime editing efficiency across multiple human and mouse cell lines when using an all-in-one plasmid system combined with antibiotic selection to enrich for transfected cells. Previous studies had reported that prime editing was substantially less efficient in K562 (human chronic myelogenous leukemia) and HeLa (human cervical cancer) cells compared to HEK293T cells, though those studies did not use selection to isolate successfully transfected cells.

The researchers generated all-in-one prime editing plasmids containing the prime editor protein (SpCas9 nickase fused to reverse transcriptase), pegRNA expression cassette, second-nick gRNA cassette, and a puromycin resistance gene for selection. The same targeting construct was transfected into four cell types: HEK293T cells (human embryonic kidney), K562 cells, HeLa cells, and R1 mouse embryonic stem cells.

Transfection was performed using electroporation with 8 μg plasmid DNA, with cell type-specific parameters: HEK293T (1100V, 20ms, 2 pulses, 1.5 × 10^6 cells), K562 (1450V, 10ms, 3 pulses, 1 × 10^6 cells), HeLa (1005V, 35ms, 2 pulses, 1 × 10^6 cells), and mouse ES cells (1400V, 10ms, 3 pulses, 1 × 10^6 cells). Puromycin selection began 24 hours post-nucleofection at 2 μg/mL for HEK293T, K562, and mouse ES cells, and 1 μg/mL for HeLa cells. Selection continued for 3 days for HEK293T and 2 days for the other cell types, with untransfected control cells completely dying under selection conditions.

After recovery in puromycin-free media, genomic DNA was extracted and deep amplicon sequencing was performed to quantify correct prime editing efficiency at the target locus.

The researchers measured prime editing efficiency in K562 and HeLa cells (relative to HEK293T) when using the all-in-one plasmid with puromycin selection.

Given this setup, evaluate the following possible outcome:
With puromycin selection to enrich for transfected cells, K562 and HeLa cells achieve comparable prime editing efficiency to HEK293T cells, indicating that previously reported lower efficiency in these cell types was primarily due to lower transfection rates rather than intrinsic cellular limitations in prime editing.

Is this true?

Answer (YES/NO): NO